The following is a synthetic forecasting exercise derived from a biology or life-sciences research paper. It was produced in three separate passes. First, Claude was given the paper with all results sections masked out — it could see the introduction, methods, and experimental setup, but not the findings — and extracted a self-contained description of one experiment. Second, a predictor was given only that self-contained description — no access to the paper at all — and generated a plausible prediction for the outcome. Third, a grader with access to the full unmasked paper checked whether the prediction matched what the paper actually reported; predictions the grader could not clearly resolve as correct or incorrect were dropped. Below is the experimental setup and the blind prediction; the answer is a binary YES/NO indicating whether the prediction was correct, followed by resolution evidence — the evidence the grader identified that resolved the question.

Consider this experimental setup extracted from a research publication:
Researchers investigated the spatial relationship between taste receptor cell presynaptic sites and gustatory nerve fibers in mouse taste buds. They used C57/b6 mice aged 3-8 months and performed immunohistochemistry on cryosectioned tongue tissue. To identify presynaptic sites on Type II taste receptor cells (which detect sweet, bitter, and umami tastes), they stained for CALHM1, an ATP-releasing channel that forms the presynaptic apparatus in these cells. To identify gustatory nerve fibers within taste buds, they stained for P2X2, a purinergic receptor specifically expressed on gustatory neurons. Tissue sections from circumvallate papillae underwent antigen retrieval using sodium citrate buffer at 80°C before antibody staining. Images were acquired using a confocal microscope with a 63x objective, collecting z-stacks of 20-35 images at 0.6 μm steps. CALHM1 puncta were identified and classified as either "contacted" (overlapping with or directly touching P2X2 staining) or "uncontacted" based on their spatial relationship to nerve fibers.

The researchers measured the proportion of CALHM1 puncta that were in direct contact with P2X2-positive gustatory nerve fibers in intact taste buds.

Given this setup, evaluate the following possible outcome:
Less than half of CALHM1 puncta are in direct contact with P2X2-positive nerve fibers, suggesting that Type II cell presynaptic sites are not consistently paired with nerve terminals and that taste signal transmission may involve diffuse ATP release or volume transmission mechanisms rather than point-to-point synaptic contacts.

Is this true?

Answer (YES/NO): NO